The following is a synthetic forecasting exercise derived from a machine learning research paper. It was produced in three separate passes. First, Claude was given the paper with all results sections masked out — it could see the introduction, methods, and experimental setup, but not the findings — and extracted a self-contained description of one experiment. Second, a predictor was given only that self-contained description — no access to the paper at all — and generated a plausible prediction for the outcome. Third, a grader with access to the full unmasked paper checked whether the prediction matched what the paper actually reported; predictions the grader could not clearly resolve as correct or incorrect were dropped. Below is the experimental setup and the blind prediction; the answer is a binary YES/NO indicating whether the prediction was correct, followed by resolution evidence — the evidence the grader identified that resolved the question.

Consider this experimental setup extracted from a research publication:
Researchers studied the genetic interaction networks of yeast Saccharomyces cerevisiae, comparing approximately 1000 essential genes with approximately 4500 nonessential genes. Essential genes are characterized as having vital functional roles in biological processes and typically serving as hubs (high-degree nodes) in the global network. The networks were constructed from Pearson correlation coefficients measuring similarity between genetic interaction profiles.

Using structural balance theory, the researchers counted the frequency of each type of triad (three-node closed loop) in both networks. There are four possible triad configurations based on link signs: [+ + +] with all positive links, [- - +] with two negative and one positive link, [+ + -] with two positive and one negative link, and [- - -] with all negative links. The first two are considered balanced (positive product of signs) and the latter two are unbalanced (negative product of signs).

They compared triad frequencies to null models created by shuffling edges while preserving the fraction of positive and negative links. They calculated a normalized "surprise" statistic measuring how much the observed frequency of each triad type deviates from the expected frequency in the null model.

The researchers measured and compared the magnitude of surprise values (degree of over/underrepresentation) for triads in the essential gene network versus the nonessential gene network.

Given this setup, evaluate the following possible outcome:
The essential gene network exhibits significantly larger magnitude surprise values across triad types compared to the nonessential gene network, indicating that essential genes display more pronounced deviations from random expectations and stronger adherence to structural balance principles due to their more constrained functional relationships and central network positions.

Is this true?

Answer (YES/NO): NO